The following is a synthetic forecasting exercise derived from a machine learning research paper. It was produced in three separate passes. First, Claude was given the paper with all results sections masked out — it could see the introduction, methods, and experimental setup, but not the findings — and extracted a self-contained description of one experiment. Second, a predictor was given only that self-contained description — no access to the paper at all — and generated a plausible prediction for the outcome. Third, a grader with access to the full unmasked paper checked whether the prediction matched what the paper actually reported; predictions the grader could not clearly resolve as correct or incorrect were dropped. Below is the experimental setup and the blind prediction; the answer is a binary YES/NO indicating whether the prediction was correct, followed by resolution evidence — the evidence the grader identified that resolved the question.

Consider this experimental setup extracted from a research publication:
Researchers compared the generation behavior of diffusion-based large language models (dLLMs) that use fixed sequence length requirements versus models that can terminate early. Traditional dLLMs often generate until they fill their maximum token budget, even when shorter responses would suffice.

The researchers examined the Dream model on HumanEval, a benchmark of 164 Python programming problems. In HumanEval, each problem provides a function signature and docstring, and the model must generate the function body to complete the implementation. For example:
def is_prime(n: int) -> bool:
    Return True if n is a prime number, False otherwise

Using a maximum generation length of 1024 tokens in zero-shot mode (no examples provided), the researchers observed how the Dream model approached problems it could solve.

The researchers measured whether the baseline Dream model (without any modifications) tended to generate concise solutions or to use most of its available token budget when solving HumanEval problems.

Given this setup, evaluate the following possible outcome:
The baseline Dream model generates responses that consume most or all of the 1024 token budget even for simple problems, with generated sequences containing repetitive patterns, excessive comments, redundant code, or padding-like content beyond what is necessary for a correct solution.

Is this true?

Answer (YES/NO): YES